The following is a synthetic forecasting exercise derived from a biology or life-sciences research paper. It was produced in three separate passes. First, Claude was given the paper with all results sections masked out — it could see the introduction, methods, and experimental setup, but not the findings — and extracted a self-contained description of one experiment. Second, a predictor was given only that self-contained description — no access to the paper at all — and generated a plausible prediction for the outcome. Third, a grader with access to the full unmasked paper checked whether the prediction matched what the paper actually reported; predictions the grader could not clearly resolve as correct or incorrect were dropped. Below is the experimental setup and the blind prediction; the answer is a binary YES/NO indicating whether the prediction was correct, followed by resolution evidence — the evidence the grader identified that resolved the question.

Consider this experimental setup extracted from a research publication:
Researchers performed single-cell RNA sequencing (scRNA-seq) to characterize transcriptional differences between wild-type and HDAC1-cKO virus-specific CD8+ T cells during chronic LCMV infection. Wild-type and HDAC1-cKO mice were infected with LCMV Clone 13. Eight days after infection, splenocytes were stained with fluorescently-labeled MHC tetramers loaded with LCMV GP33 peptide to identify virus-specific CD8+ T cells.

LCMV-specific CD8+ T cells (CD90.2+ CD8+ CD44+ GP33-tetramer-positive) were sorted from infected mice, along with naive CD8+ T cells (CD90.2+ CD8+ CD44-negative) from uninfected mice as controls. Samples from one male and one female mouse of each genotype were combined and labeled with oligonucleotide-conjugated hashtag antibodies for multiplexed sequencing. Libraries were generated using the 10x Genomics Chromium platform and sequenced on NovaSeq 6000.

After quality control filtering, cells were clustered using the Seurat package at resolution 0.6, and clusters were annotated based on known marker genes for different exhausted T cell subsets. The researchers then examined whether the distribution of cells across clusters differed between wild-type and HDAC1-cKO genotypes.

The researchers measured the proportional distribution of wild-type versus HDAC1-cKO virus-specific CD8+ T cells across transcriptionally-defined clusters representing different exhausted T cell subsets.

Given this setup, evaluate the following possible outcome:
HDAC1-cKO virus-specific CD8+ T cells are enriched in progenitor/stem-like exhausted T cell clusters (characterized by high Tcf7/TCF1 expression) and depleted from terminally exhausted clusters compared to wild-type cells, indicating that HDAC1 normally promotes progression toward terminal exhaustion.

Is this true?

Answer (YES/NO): NO